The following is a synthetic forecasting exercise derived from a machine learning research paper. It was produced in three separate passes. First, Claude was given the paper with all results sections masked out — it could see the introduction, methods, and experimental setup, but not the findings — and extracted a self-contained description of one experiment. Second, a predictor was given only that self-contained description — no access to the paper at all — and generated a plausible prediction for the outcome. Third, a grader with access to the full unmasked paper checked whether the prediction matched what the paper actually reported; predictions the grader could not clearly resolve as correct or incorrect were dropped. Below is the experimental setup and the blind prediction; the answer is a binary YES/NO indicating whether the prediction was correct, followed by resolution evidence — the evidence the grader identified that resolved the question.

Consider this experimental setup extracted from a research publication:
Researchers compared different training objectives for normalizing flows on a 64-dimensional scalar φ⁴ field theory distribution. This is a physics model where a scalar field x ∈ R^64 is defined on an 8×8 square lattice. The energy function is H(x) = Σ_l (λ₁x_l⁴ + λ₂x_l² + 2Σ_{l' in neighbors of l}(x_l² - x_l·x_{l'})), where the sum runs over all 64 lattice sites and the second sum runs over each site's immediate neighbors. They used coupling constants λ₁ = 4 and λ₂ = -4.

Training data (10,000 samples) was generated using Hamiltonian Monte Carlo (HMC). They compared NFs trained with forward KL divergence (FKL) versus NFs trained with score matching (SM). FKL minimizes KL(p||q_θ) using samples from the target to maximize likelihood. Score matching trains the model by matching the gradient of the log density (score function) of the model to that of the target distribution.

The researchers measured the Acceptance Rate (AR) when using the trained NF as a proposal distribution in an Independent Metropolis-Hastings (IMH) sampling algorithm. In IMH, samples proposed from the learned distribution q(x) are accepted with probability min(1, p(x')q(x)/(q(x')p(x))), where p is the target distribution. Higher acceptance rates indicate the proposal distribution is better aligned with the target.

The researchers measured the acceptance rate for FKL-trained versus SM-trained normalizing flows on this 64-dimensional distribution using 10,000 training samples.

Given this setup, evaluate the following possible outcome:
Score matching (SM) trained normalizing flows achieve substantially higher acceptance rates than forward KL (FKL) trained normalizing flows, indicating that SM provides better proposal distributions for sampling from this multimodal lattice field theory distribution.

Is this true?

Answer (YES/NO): YES